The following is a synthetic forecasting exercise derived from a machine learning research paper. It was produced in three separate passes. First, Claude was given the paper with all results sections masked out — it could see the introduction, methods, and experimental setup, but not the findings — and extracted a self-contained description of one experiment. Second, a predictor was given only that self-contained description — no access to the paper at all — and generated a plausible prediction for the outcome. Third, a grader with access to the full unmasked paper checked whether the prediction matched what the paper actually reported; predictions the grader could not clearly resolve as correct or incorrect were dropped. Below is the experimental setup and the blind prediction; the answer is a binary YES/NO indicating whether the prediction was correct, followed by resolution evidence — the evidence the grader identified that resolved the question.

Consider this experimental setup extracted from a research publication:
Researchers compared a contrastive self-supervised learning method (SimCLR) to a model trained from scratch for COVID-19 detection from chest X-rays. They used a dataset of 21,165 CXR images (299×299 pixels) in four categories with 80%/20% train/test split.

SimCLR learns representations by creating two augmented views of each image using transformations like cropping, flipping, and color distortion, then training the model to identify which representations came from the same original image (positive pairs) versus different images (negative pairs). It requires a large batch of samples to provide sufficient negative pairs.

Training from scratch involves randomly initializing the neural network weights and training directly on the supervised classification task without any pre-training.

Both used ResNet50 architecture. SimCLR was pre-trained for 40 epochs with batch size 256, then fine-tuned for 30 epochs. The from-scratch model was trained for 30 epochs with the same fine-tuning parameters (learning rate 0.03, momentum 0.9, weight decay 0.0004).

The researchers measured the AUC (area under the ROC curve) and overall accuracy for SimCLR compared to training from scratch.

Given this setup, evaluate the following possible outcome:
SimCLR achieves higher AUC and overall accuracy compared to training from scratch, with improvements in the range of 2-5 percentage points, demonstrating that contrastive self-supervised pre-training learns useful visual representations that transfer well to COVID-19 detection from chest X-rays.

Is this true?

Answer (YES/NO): NO